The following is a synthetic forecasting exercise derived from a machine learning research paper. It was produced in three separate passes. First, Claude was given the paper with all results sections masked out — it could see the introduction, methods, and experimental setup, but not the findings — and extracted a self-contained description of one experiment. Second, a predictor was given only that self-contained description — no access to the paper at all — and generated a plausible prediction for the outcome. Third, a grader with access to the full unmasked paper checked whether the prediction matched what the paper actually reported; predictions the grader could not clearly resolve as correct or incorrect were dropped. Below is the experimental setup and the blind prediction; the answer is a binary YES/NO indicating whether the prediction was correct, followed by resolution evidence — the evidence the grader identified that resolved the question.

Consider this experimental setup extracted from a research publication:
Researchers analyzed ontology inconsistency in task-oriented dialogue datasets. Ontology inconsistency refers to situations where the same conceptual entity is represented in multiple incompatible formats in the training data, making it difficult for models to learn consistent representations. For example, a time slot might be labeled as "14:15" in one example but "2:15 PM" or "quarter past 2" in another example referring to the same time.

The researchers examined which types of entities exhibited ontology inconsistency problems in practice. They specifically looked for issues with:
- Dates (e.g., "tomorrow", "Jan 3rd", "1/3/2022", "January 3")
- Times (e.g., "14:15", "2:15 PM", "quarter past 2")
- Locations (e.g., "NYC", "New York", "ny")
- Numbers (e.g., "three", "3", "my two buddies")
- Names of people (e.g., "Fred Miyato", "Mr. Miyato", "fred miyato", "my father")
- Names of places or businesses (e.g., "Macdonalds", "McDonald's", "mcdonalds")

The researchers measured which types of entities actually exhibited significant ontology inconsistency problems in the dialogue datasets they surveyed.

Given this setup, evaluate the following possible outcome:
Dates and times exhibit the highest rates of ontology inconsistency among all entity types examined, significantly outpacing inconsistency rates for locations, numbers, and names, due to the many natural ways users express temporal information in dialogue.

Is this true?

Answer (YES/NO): NO